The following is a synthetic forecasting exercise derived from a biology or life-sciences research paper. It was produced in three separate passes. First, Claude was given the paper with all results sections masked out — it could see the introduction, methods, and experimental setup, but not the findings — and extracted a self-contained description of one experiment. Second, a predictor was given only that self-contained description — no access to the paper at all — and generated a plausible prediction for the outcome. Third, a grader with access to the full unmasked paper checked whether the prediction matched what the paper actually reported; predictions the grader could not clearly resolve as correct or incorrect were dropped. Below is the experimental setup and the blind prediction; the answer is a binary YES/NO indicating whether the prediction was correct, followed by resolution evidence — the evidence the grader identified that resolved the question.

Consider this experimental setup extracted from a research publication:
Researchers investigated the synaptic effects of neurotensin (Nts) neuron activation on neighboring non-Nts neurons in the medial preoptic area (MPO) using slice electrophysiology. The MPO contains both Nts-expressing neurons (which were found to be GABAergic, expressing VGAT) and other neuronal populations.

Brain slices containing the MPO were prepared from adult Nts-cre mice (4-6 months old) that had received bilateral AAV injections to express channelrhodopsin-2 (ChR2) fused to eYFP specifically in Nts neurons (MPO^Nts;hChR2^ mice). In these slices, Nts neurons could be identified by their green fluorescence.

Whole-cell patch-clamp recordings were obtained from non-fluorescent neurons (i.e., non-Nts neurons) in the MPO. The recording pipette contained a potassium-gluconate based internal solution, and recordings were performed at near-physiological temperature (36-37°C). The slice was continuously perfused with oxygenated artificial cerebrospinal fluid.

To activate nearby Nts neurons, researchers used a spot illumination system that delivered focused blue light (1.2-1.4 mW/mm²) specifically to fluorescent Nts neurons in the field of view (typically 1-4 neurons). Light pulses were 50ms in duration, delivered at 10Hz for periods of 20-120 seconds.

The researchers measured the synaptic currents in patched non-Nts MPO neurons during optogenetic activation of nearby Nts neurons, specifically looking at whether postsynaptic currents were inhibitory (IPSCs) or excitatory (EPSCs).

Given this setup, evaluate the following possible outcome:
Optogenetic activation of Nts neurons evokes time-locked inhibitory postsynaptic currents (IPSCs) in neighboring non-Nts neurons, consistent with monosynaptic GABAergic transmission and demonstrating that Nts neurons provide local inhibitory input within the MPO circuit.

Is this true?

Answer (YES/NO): YES